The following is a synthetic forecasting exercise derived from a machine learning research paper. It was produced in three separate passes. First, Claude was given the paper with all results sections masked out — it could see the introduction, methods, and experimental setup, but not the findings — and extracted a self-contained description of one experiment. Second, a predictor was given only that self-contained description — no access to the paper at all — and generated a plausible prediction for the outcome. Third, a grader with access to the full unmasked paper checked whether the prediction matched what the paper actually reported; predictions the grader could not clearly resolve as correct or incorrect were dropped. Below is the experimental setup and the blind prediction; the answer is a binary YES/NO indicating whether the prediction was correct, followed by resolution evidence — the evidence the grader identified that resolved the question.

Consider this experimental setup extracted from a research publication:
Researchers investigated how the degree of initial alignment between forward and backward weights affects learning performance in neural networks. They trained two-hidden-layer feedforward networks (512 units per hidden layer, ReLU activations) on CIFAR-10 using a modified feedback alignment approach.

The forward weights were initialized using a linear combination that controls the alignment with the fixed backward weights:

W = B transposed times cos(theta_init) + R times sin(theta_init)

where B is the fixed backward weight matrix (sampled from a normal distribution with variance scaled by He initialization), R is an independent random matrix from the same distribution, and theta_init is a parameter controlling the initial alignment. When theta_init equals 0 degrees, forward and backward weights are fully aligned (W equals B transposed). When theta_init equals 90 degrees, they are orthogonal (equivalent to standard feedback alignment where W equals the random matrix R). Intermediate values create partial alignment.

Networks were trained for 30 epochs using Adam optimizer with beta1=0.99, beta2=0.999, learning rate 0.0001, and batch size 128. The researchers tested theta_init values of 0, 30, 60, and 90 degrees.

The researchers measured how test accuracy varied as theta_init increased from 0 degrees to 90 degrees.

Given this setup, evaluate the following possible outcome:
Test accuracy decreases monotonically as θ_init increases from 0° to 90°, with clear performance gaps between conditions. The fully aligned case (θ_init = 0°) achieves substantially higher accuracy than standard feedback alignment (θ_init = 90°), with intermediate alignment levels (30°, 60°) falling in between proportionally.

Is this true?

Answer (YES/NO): NO